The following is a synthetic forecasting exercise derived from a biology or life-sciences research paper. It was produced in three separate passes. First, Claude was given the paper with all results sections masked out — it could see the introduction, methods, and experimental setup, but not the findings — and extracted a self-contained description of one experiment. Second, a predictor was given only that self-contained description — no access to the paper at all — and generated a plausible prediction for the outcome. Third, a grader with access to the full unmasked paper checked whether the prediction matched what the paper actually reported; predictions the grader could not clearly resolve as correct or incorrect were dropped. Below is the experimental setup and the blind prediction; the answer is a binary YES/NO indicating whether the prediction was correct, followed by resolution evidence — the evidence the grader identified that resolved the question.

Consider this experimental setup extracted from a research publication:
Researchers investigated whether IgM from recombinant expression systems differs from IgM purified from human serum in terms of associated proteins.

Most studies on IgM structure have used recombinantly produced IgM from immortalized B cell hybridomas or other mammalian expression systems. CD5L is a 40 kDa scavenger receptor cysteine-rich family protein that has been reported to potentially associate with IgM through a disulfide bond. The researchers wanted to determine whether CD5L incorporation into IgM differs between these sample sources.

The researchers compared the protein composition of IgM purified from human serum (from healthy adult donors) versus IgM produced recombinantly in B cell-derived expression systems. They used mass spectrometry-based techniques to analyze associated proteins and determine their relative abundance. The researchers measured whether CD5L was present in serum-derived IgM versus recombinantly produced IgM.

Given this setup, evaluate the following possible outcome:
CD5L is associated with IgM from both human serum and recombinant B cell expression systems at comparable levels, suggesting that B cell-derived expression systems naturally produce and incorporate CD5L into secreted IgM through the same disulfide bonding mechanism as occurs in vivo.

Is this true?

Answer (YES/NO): NO